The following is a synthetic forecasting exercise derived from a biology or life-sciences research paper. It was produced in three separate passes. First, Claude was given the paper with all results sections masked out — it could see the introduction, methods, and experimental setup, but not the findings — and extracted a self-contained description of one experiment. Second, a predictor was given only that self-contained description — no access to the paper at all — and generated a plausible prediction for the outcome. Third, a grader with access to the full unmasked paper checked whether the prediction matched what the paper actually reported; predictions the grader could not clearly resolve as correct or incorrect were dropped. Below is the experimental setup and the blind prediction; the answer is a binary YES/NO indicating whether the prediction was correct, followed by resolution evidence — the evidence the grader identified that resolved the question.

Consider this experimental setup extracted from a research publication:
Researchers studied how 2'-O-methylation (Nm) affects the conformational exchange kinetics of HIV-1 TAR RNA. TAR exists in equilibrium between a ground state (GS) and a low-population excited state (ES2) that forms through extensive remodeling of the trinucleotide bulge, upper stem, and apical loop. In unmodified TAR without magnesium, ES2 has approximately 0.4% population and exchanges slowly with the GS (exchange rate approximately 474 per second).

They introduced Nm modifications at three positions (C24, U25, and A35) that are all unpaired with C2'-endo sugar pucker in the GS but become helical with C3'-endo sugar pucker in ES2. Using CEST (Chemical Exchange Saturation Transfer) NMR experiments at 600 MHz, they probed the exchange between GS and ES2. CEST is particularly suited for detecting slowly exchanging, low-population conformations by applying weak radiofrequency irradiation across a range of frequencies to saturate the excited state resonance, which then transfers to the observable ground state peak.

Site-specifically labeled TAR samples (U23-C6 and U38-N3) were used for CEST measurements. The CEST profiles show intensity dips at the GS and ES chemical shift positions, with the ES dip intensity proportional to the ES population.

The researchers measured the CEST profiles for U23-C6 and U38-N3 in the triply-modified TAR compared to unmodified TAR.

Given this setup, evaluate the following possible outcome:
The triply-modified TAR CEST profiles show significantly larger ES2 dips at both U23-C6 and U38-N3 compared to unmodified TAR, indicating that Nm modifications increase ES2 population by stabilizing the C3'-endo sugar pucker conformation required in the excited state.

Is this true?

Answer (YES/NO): YES